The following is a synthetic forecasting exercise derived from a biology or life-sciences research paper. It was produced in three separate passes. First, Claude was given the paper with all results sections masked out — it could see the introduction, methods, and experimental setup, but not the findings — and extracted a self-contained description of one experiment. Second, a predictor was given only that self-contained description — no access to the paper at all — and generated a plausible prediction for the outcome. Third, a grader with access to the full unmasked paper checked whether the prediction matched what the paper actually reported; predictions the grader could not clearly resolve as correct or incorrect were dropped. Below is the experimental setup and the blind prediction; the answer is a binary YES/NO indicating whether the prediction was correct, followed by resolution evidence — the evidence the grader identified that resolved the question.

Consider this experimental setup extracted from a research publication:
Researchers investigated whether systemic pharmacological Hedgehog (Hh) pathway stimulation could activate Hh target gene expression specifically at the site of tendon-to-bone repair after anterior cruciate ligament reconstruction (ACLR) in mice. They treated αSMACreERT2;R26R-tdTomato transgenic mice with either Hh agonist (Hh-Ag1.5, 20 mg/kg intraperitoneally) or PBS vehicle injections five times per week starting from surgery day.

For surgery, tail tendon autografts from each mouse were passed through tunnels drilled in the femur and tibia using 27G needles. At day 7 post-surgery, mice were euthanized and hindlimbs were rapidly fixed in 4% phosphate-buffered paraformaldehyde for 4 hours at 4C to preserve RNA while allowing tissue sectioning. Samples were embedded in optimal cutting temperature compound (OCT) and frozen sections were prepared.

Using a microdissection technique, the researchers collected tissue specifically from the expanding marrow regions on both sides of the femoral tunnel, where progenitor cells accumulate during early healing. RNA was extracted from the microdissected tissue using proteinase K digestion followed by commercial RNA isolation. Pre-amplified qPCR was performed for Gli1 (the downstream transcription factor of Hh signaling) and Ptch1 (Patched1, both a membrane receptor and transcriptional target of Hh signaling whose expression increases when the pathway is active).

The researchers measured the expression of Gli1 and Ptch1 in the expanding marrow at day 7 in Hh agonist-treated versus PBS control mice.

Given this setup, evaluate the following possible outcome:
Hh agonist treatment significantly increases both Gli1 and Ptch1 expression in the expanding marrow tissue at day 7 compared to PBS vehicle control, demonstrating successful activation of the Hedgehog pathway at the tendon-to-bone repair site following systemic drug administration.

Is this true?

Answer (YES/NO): YES